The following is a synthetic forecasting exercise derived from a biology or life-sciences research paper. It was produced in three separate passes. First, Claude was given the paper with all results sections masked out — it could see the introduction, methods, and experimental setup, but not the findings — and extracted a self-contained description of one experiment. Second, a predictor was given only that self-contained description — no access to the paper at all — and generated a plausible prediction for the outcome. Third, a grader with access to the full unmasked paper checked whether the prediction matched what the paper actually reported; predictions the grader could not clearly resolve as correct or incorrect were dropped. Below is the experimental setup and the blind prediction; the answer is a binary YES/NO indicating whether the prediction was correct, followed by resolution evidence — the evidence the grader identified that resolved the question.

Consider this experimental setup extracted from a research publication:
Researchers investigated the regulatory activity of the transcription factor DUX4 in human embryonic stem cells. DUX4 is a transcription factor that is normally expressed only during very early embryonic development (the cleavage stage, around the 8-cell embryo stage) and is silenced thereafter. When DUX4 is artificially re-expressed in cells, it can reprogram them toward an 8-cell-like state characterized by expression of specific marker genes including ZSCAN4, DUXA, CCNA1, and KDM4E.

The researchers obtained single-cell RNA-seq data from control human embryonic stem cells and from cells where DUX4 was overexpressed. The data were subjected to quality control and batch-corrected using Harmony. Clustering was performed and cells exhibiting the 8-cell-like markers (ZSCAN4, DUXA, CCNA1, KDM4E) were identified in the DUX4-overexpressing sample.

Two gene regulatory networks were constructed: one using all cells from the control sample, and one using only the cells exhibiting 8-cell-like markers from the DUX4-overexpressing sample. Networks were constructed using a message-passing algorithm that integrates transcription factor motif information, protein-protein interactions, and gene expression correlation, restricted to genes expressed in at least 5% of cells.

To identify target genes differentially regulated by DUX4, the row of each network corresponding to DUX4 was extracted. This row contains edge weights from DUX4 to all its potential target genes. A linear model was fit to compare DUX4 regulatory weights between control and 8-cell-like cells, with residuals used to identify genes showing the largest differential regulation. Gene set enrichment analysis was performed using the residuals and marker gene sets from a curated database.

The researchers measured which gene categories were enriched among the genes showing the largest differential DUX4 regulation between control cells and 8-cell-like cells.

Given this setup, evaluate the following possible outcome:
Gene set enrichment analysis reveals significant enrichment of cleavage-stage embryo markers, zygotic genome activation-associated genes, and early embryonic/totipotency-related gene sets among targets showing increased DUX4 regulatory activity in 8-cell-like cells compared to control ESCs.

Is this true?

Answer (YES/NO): YES